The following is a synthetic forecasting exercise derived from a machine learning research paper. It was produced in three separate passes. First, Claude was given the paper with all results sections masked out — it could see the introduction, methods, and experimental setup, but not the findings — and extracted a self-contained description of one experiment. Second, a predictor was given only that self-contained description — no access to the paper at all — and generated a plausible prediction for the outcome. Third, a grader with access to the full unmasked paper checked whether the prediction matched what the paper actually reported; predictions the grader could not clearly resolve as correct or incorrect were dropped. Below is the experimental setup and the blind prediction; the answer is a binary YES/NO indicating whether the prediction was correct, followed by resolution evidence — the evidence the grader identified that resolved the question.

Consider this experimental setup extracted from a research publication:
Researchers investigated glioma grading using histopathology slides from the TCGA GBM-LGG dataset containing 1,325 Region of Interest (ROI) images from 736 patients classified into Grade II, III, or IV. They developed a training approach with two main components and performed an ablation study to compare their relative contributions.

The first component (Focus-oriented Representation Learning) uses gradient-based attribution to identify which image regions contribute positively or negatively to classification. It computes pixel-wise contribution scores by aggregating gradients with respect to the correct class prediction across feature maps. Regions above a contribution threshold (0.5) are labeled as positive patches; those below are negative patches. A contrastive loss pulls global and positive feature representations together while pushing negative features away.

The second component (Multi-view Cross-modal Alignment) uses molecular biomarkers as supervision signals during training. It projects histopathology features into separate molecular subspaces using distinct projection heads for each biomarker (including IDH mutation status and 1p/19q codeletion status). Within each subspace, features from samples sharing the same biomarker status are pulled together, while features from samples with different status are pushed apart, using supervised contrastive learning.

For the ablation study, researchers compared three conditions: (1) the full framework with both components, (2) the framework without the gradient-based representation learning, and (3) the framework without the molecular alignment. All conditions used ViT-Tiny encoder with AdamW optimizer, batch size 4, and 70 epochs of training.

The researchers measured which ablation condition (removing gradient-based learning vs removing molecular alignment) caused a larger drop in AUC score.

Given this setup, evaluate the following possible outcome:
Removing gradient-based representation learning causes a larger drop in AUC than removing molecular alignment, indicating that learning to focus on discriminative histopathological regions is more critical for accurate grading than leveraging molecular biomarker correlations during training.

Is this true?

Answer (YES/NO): YES